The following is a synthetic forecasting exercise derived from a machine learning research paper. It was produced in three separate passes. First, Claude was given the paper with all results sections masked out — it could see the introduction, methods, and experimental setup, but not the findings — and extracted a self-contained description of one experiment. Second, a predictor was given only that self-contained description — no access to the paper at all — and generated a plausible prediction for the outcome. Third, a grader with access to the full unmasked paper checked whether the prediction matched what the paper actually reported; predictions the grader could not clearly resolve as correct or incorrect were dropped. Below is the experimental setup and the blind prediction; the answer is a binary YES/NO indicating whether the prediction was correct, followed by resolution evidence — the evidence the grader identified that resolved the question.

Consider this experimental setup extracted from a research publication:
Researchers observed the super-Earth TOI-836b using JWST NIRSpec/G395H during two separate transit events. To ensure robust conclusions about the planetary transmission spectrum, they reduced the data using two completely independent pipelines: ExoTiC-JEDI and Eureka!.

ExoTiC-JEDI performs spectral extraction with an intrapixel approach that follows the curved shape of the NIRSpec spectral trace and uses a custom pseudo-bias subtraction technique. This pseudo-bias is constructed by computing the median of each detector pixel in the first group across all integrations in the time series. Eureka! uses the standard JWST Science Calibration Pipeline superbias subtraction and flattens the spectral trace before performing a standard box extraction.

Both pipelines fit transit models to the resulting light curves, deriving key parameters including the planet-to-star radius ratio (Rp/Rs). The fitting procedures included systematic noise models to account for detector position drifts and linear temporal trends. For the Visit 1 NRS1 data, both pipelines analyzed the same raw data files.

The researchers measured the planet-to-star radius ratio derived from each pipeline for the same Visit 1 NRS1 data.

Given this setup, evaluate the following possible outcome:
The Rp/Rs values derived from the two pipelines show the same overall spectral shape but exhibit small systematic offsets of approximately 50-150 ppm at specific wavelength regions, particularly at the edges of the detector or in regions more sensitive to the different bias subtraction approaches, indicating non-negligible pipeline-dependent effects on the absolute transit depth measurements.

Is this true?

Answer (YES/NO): NO